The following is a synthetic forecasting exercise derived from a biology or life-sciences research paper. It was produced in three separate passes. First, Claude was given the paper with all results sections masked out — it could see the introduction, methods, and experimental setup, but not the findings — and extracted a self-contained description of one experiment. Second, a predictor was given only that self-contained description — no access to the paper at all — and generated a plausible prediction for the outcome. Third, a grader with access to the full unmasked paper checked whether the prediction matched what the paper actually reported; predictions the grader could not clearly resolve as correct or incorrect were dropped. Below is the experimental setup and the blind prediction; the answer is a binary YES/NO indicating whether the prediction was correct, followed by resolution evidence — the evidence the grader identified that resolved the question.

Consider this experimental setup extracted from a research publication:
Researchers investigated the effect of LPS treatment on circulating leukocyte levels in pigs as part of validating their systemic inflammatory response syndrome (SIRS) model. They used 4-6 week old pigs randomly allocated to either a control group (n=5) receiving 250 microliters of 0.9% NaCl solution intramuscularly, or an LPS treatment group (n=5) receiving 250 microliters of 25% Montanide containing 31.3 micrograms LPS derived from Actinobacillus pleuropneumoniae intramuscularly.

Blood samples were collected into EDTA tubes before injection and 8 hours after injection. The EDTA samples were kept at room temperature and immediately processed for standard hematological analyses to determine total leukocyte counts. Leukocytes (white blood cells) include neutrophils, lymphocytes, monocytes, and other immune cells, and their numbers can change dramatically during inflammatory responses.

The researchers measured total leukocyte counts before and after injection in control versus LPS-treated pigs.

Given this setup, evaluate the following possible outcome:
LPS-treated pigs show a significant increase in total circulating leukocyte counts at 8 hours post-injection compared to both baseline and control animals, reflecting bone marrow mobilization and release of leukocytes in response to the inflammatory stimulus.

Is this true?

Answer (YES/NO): YES